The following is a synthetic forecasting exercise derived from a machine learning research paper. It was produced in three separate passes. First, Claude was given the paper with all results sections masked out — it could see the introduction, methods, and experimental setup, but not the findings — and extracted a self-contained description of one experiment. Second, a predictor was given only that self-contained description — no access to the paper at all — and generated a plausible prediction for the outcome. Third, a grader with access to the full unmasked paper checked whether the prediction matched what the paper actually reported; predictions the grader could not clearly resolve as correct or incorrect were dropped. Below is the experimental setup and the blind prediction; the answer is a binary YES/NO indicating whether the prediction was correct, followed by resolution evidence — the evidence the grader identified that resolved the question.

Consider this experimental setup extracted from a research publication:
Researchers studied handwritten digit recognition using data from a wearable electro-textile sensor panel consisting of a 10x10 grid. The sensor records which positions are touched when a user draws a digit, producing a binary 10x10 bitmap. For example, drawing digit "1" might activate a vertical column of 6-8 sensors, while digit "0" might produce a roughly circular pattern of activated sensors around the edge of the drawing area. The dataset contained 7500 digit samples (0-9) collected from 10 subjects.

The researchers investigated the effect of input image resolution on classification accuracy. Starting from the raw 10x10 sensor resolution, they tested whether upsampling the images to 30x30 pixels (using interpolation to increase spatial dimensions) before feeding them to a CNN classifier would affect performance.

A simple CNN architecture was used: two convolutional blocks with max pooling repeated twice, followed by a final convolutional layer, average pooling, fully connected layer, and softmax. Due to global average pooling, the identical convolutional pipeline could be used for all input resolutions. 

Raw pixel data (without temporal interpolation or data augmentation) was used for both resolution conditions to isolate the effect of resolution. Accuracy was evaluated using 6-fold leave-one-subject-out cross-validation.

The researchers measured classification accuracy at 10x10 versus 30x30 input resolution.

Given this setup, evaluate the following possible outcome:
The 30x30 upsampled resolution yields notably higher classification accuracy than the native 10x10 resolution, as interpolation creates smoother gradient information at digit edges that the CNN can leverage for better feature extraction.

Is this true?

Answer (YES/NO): YES